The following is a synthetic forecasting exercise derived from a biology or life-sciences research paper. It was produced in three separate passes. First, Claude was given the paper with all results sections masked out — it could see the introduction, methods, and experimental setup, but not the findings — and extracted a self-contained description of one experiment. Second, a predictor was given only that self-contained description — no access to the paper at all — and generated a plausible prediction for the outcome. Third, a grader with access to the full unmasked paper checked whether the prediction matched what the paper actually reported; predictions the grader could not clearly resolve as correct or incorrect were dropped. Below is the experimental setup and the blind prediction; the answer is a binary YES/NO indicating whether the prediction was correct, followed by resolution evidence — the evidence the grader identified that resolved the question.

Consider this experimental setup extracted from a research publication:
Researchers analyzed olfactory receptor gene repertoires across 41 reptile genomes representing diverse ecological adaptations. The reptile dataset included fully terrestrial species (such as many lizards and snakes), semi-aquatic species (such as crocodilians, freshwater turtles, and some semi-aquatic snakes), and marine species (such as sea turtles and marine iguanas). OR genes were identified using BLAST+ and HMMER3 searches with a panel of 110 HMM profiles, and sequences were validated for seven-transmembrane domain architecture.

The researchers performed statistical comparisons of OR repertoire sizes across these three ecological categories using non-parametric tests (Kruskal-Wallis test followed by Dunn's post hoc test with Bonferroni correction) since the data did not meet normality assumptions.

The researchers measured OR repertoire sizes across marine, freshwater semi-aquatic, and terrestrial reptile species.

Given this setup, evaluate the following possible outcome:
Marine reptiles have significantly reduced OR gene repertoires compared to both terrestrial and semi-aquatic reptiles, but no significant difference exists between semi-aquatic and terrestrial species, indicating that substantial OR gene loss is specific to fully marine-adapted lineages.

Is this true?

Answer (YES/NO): NO